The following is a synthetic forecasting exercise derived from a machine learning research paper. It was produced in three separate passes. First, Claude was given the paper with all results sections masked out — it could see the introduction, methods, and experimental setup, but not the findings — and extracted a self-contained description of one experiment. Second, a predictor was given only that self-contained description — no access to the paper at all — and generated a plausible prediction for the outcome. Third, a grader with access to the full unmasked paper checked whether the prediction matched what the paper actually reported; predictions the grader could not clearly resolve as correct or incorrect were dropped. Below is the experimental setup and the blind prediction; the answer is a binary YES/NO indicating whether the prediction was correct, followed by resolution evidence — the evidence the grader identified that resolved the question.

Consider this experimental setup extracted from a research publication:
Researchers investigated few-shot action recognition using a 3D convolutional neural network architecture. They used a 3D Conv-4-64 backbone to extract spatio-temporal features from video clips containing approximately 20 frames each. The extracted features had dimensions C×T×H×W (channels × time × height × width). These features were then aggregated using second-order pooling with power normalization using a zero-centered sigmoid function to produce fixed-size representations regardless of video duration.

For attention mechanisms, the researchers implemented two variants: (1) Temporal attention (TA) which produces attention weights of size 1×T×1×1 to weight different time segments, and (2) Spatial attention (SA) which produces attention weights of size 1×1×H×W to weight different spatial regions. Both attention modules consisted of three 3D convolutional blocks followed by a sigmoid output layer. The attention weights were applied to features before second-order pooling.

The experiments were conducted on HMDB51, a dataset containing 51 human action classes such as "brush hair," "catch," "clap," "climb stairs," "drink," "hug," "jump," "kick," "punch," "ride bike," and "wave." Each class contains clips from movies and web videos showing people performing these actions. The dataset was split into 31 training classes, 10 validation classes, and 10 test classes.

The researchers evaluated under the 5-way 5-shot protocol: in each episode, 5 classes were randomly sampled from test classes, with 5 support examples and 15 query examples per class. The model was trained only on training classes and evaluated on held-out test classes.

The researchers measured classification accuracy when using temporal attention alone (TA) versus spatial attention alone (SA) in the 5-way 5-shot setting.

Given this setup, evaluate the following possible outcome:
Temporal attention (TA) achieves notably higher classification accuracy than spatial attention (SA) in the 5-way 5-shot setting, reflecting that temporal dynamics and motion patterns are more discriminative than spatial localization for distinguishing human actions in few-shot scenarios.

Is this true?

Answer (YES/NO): NO